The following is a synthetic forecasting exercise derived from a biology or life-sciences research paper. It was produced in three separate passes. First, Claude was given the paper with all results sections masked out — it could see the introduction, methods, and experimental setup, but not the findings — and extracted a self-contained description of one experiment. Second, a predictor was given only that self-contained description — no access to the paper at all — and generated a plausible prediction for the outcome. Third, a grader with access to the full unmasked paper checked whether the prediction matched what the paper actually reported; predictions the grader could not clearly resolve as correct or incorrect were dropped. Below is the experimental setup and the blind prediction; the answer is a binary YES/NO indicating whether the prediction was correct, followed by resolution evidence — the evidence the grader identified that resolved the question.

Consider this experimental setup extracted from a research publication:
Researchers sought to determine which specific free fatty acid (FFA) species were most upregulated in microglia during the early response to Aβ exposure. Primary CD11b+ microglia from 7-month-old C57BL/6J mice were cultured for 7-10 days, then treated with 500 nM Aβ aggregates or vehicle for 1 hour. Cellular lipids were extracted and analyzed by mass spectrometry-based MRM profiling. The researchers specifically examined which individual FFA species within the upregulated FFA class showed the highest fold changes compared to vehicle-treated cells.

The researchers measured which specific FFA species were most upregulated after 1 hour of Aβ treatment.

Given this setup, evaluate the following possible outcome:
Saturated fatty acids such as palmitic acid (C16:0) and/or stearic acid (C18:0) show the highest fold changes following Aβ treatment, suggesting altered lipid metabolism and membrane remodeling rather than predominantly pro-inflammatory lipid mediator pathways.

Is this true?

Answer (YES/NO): NO